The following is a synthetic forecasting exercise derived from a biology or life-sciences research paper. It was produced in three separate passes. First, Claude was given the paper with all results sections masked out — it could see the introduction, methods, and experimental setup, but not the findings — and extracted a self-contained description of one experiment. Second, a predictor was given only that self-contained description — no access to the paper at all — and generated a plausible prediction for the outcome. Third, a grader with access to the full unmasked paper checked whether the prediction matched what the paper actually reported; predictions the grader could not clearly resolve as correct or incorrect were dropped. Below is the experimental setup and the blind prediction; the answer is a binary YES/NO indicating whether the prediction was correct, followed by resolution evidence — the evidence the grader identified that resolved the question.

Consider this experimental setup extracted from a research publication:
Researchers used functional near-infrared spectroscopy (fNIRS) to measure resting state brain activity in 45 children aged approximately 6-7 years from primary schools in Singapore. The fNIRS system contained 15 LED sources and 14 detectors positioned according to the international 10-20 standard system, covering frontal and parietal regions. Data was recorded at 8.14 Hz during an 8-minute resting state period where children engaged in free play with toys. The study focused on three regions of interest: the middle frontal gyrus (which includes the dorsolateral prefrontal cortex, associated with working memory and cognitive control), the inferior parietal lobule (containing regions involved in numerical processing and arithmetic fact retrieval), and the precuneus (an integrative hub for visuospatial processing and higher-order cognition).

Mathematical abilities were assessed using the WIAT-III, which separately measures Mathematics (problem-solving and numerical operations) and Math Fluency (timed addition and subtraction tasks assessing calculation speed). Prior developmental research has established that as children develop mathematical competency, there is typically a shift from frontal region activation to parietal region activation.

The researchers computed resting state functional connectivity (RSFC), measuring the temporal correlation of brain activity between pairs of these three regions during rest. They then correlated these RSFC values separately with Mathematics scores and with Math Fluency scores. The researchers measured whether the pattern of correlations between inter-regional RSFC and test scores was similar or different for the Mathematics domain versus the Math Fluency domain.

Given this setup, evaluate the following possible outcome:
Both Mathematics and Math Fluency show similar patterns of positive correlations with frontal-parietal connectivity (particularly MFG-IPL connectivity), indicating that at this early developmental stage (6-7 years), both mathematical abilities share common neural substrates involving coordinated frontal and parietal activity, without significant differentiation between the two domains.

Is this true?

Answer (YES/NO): NO